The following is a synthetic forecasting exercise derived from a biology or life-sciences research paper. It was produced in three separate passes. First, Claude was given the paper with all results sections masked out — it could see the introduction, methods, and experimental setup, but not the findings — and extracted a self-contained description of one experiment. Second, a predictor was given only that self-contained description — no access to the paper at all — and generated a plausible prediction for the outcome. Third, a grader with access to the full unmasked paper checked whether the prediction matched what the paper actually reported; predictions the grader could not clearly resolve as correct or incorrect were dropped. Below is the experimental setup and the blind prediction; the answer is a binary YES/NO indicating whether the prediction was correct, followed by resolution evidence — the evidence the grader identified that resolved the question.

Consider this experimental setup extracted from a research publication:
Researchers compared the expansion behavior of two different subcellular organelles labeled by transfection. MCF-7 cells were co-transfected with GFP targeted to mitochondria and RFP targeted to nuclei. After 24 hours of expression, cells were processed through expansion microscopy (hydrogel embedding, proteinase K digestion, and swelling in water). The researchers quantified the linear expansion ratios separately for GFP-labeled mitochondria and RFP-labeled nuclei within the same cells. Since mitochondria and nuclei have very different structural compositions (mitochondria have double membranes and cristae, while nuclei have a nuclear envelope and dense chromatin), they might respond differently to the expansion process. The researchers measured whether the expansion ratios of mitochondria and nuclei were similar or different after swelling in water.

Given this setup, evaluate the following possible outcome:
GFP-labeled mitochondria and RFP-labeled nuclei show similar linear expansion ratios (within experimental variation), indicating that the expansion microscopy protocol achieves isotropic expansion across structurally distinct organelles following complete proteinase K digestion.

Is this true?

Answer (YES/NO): YES